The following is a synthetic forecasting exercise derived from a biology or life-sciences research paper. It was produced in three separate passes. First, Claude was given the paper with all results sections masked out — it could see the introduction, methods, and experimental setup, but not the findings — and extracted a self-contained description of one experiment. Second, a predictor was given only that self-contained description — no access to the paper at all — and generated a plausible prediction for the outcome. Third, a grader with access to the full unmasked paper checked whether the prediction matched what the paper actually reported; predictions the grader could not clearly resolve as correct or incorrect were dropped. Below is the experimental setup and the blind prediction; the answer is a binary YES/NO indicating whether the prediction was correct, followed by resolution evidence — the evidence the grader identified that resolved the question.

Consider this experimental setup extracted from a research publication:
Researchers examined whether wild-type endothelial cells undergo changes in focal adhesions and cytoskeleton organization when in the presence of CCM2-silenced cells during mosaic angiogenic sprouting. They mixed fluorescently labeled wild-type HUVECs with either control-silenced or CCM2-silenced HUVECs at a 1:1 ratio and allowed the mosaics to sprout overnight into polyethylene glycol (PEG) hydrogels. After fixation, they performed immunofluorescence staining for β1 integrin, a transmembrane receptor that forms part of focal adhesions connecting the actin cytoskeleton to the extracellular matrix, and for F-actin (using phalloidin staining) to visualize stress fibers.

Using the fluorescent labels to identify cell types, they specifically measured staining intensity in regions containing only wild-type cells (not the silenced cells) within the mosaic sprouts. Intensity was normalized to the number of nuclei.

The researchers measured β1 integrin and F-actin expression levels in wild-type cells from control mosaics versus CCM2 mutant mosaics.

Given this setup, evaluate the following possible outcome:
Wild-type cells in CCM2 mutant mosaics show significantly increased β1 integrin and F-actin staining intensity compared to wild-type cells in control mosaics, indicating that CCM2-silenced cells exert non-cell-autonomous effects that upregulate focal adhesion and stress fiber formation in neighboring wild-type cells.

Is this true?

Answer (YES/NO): YES